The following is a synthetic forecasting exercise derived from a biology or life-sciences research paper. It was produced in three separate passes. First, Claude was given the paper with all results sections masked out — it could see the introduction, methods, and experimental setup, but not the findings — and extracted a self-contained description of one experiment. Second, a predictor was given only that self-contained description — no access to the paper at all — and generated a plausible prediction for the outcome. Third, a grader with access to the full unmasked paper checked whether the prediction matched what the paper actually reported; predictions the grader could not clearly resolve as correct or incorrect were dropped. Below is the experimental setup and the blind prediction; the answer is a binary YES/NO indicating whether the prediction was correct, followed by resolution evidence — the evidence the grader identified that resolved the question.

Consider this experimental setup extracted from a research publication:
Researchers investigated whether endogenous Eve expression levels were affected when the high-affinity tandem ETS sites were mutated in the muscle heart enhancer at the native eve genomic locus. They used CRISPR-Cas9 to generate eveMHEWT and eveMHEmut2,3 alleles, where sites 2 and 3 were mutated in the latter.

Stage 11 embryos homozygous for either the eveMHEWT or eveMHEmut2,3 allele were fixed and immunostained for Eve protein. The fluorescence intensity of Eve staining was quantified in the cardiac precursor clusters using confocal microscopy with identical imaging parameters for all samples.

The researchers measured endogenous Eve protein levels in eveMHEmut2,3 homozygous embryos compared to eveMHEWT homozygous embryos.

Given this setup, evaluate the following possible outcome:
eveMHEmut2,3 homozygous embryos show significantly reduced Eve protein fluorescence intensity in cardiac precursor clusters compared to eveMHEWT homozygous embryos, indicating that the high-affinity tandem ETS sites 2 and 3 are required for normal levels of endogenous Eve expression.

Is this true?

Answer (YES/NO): NO